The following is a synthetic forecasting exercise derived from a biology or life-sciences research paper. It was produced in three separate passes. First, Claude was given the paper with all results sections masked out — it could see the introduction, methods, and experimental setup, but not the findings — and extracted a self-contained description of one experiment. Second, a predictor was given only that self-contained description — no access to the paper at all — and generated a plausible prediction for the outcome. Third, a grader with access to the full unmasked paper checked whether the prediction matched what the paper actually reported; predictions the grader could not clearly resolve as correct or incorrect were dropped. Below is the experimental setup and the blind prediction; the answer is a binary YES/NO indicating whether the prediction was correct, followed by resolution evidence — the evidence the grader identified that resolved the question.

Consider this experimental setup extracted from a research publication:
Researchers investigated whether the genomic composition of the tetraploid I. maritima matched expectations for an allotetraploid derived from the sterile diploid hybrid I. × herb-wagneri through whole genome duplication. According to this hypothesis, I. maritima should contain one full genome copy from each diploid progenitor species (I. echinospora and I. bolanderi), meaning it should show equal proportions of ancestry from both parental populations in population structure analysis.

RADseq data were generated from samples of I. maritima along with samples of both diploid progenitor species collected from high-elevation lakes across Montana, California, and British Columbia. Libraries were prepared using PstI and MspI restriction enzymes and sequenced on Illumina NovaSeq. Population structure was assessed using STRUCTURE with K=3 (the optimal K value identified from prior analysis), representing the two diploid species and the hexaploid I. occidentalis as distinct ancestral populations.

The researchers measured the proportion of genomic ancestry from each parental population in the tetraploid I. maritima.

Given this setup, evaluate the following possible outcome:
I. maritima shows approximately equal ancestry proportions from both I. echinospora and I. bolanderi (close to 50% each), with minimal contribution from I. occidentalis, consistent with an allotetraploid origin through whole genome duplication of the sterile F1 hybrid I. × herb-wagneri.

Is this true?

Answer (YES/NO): YES